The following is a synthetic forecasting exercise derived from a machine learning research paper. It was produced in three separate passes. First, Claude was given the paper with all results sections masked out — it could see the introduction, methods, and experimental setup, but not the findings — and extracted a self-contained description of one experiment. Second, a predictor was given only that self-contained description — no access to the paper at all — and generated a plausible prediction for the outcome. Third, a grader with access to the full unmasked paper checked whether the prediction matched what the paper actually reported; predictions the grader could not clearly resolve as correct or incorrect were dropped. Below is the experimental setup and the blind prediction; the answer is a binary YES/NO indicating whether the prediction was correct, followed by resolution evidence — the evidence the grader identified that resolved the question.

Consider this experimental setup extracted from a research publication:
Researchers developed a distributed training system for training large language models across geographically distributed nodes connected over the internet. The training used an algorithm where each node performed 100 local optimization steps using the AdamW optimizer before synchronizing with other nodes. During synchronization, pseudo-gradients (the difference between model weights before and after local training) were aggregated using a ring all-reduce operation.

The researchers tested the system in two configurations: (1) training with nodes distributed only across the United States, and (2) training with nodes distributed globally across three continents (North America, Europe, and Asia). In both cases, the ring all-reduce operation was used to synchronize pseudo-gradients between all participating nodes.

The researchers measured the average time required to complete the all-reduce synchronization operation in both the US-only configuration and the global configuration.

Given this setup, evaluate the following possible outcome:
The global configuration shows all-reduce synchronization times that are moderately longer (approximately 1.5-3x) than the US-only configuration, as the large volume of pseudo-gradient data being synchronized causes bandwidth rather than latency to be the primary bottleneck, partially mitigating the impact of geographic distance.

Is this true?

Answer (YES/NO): NO